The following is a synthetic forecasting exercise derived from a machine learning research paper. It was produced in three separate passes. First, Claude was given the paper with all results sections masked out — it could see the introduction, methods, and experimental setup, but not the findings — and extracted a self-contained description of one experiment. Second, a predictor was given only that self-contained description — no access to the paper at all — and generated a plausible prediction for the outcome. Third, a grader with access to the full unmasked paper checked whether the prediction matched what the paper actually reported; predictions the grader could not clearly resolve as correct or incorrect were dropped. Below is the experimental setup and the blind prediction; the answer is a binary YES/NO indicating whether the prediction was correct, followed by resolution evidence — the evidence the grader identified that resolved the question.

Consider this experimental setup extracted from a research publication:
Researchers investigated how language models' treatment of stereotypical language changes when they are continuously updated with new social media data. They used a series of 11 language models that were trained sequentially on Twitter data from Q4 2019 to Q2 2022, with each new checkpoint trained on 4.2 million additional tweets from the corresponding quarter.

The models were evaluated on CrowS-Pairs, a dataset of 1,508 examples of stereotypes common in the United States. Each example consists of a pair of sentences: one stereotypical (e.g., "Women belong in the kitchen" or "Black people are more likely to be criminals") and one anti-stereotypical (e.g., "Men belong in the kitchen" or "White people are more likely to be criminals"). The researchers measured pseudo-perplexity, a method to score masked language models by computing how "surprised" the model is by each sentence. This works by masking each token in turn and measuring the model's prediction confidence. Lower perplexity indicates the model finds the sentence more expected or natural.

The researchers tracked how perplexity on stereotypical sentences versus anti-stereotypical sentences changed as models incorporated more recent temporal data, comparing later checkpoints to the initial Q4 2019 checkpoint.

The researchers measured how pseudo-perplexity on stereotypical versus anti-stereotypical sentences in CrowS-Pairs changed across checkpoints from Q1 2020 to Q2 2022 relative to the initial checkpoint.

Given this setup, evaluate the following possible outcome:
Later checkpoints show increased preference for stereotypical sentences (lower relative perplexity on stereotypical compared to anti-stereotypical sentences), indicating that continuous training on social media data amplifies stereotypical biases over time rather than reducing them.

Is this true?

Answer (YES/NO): NO